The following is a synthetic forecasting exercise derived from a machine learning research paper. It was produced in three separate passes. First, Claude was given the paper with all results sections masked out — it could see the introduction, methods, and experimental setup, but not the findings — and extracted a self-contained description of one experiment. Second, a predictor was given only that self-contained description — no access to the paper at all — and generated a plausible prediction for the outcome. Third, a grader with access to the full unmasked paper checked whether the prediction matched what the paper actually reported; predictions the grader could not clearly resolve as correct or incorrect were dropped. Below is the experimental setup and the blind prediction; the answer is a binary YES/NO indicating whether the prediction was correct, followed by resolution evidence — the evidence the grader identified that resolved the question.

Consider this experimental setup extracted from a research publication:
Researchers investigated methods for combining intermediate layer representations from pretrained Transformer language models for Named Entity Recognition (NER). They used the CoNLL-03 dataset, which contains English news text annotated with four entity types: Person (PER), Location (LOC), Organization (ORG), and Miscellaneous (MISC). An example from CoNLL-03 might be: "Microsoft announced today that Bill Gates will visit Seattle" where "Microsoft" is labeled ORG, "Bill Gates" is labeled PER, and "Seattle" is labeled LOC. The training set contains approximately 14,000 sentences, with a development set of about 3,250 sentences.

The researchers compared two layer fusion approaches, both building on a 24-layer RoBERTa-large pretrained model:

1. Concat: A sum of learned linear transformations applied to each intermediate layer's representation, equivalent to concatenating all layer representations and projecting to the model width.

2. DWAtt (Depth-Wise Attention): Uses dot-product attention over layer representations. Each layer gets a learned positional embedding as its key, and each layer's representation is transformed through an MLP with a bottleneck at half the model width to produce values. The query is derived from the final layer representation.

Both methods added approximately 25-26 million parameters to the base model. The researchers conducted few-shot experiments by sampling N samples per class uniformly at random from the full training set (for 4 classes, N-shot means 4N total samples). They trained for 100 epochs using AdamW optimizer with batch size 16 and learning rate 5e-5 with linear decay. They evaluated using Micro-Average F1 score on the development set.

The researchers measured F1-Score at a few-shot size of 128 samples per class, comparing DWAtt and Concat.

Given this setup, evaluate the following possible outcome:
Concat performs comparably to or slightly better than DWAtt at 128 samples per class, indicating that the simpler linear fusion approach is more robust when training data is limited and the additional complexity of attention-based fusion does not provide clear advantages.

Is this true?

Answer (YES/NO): NO